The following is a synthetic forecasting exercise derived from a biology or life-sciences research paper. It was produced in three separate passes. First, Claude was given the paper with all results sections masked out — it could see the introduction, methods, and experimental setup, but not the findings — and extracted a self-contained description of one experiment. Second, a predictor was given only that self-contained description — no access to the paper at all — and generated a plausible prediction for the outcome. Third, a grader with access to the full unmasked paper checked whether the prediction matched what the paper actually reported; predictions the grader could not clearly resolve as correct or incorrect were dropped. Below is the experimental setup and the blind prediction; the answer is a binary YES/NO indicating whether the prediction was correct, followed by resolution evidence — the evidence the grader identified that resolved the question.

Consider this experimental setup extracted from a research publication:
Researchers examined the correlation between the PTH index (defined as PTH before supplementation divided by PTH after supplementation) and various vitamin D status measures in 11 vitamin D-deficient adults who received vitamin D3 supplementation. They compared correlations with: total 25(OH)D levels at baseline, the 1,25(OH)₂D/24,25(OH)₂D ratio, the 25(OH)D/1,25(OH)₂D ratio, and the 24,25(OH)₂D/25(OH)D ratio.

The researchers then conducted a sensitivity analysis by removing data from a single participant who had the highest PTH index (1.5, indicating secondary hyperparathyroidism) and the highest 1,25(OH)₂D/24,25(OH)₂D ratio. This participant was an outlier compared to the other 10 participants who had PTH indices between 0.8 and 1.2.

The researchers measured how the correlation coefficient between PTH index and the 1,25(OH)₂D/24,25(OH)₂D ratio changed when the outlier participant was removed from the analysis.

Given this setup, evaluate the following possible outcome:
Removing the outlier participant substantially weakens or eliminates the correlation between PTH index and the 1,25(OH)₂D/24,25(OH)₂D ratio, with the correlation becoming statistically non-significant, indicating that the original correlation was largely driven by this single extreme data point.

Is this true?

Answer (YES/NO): NO